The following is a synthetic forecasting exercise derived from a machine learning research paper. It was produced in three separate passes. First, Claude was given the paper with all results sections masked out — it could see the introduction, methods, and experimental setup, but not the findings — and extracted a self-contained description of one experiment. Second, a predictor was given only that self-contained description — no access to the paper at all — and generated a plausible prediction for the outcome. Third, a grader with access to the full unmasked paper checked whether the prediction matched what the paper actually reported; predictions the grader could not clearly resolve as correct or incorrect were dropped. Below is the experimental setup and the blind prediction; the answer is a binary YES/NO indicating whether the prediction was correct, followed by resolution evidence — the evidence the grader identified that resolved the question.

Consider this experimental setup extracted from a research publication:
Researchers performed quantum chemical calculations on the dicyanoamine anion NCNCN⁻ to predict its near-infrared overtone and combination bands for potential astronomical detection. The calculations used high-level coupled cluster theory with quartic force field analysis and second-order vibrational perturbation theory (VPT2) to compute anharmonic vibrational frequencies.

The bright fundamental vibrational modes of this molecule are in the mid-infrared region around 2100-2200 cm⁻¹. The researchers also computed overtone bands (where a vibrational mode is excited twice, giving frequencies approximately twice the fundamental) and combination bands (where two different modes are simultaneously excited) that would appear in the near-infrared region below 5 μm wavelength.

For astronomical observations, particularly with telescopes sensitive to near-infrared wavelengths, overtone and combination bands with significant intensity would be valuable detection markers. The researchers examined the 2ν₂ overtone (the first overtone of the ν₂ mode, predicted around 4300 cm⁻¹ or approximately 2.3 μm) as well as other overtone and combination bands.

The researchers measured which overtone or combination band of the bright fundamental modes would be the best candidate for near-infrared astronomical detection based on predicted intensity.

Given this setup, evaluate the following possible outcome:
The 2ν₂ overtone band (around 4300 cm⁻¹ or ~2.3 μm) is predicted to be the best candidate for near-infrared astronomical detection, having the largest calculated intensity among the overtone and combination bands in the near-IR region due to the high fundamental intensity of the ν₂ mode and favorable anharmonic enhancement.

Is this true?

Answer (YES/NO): YES